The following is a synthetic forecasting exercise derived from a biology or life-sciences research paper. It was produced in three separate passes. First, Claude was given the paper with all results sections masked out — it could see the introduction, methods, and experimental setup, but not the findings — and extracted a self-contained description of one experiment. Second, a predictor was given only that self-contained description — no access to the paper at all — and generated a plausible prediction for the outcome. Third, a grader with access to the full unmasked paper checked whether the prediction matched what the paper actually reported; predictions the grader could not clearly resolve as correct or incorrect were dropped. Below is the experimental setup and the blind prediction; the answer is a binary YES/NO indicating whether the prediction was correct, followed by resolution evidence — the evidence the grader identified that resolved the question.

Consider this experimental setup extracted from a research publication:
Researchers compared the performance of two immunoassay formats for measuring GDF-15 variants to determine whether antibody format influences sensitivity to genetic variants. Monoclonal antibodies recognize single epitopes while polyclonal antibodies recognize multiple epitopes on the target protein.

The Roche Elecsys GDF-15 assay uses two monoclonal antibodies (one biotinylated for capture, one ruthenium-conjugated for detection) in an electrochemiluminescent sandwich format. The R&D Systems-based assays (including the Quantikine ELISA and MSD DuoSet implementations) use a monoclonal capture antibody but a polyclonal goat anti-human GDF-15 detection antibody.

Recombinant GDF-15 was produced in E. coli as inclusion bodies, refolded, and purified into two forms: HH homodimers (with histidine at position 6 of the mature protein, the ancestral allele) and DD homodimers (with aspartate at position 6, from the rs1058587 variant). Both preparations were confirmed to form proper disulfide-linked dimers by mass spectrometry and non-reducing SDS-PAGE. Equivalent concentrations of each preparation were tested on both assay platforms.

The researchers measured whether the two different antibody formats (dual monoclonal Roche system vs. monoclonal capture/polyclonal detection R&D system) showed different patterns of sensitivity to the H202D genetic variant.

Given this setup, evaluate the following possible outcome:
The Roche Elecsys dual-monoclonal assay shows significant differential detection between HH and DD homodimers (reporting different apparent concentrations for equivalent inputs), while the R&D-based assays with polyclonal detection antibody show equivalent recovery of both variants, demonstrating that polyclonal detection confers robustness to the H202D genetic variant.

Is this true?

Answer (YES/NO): NO